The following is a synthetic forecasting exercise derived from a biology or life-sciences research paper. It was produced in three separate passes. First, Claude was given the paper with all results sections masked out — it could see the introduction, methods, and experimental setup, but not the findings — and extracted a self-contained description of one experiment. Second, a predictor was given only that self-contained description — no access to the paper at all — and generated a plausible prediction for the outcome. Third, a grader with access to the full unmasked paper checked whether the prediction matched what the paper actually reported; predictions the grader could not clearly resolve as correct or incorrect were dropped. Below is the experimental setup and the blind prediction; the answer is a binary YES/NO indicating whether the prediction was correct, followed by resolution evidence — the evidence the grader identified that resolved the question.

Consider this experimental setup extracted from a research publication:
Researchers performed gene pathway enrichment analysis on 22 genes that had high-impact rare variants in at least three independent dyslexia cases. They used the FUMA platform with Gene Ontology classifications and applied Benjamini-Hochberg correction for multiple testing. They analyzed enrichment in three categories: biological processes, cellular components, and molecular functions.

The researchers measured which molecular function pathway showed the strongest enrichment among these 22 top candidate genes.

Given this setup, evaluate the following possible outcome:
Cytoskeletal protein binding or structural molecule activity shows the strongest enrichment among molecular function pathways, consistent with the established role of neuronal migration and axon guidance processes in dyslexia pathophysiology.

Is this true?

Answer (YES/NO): NO